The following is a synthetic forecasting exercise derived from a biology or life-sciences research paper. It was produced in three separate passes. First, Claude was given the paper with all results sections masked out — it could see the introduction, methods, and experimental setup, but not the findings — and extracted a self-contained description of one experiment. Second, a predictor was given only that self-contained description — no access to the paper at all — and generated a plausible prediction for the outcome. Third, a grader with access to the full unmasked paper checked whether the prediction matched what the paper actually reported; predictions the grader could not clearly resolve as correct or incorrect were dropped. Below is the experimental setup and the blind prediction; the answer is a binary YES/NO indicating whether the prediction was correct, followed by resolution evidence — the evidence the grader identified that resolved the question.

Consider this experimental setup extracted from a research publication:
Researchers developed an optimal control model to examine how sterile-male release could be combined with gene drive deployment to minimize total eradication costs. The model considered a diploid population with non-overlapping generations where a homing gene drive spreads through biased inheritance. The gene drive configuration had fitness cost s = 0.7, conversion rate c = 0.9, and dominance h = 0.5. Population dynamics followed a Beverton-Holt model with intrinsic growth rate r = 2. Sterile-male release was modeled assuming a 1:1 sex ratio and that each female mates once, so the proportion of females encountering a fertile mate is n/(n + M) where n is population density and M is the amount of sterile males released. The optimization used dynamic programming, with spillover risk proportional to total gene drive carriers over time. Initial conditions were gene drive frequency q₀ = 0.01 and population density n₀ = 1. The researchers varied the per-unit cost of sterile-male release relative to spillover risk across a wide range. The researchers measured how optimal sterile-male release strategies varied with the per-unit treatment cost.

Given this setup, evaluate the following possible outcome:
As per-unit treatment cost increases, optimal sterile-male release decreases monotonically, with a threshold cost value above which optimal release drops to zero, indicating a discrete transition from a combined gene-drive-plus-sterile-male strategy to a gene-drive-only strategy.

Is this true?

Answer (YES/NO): NO